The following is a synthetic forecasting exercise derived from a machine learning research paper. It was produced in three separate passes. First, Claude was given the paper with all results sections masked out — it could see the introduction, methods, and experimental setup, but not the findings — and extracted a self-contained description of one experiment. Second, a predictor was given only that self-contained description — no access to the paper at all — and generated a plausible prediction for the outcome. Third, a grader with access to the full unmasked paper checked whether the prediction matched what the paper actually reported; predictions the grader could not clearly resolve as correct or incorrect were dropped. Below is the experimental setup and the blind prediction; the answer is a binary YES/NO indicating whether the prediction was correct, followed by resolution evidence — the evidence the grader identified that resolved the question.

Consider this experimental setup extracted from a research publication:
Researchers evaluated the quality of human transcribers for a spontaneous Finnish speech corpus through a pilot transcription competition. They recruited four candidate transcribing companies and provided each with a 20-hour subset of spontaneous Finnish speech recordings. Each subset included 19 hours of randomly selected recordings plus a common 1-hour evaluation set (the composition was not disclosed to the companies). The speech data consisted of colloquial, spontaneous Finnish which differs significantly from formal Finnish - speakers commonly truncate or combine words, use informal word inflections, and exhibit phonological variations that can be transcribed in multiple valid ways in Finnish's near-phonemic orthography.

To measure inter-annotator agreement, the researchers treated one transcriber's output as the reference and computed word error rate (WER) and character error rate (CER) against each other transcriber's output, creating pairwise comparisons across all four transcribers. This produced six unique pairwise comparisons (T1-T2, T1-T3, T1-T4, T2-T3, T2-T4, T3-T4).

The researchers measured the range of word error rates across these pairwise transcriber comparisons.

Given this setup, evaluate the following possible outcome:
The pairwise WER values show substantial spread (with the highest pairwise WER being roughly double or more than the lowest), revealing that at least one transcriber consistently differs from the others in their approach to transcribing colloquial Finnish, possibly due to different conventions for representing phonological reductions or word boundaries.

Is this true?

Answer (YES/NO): NO